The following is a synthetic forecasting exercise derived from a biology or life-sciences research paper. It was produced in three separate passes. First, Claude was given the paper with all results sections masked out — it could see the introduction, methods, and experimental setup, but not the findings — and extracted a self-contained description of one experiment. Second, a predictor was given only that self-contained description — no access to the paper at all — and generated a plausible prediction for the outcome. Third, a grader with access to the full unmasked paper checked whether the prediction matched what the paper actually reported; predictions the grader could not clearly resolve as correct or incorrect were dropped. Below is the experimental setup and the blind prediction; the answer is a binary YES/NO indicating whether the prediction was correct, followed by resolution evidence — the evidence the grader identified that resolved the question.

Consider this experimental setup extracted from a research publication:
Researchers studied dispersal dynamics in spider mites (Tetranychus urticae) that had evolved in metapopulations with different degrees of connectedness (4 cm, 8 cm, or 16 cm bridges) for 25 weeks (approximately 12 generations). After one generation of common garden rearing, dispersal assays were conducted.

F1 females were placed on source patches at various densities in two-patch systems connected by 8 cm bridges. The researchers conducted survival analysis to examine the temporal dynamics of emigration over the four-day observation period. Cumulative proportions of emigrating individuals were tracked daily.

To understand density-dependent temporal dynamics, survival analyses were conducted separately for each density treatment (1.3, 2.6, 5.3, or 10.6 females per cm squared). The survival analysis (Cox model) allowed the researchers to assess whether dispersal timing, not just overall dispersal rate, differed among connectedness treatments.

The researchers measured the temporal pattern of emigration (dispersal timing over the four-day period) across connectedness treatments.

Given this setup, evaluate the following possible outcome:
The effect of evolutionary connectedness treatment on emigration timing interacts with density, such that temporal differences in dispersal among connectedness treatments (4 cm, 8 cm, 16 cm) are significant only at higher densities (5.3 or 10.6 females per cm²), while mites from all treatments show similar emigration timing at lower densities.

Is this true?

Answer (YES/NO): NO